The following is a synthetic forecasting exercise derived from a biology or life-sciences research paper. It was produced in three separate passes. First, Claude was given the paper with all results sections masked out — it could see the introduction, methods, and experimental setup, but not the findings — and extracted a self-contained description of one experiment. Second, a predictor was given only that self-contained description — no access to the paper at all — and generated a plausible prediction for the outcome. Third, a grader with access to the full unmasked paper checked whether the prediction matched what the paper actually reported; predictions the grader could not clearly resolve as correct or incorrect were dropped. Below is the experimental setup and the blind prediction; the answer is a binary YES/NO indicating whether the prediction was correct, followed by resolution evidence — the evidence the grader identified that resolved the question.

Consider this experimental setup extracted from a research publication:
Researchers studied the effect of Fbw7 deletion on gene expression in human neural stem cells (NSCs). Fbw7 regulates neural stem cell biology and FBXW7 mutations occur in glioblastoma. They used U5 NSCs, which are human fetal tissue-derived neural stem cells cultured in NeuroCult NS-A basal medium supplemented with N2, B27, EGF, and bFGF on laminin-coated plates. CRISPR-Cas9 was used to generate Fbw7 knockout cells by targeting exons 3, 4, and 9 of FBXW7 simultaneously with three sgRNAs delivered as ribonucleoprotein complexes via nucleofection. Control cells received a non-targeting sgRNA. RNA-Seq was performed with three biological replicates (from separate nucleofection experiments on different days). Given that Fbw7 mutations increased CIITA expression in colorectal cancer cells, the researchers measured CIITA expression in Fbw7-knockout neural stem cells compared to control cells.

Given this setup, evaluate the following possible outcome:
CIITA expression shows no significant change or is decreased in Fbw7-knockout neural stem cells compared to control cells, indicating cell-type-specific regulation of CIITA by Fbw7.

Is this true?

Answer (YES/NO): NO